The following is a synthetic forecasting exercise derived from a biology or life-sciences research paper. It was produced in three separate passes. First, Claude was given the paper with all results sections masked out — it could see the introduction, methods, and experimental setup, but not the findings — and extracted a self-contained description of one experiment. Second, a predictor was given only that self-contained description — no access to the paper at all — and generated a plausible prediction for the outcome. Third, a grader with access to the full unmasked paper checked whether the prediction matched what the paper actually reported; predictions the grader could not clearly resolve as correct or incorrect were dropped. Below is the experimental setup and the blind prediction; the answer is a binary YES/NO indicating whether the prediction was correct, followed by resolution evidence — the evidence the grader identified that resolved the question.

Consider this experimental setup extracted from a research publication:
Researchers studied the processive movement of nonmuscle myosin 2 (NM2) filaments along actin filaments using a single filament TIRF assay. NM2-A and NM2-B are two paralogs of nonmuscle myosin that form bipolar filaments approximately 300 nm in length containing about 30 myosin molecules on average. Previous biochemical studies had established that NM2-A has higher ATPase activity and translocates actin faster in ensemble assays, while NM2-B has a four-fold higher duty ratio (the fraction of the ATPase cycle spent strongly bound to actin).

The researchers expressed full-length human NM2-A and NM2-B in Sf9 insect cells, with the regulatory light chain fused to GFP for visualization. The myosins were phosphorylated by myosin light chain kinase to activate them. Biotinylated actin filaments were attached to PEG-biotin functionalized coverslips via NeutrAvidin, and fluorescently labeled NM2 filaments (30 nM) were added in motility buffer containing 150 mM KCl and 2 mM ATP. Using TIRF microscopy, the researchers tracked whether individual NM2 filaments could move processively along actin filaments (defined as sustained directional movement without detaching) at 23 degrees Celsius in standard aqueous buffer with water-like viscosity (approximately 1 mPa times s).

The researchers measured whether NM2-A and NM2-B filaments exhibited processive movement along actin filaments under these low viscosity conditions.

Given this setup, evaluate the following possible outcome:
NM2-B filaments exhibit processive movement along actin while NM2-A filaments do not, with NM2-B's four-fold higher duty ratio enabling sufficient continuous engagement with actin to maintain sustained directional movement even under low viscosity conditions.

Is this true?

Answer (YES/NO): YES